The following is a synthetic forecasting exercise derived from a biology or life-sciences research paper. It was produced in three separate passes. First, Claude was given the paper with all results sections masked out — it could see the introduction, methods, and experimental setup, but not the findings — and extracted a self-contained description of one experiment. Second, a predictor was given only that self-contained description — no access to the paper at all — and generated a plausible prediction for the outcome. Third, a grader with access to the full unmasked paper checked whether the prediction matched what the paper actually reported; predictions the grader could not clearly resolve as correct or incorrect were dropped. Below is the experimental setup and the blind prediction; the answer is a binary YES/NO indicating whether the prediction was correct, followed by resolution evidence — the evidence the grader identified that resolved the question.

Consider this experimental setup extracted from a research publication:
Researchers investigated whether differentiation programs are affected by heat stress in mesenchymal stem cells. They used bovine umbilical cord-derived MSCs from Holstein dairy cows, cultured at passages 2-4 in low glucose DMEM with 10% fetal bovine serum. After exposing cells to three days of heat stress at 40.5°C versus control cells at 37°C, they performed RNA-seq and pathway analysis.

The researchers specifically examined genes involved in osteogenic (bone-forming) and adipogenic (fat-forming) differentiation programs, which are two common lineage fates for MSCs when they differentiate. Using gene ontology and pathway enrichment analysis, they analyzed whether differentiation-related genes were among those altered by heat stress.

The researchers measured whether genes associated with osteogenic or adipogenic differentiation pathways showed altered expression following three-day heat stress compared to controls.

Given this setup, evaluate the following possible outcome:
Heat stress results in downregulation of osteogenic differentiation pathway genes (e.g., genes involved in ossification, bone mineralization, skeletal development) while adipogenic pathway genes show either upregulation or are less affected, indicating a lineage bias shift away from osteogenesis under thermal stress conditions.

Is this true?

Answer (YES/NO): NO